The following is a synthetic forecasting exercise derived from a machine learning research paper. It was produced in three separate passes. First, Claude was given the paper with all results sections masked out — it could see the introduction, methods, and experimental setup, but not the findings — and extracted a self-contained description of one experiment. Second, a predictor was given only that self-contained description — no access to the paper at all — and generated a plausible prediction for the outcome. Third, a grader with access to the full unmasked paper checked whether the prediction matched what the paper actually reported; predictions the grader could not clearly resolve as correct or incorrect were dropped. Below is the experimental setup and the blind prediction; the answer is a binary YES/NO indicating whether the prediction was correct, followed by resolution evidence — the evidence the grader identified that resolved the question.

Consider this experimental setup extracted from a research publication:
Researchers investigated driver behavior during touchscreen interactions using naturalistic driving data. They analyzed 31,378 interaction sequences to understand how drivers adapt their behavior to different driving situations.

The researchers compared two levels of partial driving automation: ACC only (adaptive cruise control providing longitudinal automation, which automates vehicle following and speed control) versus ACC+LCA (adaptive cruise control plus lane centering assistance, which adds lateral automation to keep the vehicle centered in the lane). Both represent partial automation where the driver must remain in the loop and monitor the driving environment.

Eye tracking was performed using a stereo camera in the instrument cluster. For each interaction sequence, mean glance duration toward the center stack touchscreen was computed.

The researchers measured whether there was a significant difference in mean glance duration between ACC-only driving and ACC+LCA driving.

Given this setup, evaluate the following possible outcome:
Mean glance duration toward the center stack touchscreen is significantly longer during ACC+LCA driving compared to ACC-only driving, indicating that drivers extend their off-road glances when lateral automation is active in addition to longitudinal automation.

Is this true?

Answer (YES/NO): YES